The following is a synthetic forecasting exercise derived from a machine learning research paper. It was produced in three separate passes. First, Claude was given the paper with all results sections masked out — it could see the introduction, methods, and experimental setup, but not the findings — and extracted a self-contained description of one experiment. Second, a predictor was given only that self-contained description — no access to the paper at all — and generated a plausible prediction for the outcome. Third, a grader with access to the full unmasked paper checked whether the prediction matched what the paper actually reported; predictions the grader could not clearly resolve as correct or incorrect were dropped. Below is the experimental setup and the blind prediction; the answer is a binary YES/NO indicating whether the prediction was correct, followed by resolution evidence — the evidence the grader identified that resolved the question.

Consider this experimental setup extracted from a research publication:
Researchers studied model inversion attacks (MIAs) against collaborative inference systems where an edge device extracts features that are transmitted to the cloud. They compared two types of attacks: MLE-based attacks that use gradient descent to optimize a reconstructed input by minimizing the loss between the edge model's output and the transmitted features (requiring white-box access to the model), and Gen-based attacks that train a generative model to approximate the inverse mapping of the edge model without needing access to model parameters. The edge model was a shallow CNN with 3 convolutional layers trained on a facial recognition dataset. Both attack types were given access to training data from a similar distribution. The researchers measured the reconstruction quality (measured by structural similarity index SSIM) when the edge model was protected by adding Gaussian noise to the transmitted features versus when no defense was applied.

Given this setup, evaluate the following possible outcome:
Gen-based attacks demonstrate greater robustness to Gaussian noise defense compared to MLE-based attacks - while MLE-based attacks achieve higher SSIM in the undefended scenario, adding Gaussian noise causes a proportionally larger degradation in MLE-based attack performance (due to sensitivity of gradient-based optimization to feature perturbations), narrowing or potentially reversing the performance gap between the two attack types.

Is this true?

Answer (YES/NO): NO